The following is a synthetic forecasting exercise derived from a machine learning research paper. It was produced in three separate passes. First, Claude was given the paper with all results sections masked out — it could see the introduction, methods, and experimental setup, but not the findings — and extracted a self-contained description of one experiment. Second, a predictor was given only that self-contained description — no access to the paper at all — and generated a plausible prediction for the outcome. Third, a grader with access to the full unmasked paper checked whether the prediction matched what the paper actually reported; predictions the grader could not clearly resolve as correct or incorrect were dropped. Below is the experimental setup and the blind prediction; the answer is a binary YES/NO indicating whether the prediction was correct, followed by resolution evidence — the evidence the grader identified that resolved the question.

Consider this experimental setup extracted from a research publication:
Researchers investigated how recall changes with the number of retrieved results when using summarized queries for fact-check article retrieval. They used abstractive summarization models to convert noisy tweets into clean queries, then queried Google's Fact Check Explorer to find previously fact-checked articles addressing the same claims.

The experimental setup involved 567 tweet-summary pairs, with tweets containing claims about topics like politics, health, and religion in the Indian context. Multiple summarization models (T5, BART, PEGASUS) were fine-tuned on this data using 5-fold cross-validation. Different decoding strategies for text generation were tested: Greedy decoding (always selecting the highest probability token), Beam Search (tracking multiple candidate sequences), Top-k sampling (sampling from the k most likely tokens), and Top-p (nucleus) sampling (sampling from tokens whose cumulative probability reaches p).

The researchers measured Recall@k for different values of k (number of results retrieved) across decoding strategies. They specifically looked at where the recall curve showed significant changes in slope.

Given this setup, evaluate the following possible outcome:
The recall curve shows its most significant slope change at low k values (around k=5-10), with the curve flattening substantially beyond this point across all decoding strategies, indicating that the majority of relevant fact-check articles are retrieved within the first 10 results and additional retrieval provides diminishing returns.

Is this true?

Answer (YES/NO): YES